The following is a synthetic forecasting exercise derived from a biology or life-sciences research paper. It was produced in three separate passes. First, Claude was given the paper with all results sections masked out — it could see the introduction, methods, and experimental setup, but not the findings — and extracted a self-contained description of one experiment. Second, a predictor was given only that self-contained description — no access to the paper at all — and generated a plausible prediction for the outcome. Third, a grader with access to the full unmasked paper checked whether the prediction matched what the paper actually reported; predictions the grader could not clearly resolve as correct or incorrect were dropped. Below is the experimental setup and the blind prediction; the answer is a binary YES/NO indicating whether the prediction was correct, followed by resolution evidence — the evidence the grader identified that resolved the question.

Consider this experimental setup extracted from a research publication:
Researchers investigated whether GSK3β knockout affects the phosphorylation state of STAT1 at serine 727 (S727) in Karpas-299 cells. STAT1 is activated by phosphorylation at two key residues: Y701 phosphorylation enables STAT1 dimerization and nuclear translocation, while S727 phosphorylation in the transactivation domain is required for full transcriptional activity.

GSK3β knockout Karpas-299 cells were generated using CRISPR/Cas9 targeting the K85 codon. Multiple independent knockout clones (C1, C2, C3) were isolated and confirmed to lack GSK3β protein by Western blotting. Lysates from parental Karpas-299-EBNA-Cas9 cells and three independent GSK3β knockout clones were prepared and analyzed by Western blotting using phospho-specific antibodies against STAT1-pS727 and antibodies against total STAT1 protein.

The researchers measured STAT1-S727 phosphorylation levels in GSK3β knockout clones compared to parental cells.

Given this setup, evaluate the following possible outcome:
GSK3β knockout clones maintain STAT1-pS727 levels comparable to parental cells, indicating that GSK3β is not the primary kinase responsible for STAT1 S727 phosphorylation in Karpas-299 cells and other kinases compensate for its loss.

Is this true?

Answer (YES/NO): NO